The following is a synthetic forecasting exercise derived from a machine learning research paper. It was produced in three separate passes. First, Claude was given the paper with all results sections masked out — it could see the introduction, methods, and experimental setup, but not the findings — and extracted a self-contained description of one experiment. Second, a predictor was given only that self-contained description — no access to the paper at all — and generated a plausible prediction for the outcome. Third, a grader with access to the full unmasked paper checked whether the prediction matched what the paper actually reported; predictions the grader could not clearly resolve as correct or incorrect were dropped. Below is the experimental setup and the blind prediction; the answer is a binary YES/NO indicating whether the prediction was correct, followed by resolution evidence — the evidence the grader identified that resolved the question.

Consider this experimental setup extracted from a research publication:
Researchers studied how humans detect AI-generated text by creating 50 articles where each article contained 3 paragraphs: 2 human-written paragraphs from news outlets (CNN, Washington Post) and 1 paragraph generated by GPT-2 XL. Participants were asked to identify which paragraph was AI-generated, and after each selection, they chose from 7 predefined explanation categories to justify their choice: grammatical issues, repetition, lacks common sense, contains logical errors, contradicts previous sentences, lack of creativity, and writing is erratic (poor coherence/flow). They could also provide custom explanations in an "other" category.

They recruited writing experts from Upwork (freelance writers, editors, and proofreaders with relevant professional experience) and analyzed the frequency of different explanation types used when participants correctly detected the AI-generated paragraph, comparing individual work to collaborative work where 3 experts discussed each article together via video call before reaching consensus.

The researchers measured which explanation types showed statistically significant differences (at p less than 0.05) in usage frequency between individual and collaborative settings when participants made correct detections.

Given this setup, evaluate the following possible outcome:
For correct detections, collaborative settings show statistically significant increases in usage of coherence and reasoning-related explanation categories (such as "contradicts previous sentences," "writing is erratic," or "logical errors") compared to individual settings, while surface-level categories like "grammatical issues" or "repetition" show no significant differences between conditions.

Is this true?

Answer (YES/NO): NO